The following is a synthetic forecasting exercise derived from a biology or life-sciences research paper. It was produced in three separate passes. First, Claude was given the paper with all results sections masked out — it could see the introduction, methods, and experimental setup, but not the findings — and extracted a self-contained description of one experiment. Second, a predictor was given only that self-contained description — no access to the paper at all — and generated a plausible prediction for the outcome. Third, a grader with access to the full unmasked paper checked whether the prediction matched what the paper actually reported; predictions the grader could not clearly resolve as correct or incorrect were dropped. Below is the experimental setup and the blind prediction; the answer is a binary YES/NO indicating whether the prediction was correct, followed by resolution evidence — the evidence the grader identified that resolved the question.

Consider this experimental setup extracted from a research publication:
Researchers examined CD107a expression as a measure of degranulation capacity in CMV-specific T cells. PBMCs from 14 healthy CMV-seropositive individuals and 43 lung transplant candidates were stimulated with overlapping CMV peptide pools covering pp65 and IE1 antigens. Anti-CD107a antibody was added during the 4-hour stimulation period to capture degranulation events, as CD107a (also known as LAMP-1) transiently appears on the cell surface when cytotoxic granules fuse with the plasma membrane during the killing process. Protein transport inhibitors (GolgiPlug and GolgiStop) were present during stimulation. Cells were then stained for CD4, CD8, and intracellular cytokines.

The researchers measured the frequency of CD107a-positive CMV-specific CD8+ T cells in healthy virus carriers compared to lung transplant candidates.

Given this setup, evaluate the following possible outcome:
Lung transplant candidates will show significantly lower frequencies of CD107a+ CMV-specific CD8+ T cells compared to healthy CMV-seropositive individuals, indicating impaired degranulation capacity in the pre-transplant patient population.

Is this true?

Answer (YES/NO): NO